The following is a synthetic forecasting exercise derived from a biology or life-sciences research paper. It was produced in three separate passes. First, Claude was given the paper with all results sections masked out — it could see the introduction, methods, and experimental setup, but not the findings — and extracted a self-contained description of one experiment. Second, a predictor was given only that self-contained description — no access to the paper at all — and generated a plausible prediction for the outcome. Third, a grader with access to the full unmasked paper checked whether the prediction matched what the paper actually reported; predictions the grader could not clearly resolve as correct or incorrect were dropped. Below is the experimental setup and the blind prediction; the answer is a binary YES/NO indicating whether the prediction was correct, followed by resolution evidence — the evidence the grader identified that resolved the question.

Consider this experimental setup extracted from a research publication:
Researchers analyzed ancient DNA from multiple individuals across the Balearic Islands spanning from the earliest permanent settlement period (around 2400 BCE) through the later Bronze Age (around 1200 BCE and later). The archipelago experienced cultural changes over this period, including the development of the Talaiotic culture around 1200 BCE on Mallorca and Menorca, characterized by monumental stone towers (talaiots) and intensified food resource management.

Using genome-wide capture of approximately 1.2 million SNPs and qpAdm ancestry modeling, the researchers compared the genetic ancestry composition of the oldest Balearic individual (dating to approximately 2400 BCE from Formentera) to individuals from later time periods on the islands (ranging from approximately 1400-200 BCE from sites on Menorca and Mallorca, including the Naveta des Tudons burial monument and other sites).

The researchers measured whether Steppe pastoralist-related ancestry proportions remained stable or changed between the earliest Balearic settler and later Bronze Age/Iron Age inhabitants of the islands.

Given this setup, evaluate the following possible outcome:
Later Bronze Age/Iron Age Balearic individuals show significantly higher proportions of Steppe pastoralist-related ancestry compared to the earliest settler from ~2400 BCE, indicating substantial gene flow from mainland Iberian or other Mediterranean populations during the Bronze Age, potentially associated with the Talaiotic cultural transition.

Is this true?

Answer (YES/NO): NO